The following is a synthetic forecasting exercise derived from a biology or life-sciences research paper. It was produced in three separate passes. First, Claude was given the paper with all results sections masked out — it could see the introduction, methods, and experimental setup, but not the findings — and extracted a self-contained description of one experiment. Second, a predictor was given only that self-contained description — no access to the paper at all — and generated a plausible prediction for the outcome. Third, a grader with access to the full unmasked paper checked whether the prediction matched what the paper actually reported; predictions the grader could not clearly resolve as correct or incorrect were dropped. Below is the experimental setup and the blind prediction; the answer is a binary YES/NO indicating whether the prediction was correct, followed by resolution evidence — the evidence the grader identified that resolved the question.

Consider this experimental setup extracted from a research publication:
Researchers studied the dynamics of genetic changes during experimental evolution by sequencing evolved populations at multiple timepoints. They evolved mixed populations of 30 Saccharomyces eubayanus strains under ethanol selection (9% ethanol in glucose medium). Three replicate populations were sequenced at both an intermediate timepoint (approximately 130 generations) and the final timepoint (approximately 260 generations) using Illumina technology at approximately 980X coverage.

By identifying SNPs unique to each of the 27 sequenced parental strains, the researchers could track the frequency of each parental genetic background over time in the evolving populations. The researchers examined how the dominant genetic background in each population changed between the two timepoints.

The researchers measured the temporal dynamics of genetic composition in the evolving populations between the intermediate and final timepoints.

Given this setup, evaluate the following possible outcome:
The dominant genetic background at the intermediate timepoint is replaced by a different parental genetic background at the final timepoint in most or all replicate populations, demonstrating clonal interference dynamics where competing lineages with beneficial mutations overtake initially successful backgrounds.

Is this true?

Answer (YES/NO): NO